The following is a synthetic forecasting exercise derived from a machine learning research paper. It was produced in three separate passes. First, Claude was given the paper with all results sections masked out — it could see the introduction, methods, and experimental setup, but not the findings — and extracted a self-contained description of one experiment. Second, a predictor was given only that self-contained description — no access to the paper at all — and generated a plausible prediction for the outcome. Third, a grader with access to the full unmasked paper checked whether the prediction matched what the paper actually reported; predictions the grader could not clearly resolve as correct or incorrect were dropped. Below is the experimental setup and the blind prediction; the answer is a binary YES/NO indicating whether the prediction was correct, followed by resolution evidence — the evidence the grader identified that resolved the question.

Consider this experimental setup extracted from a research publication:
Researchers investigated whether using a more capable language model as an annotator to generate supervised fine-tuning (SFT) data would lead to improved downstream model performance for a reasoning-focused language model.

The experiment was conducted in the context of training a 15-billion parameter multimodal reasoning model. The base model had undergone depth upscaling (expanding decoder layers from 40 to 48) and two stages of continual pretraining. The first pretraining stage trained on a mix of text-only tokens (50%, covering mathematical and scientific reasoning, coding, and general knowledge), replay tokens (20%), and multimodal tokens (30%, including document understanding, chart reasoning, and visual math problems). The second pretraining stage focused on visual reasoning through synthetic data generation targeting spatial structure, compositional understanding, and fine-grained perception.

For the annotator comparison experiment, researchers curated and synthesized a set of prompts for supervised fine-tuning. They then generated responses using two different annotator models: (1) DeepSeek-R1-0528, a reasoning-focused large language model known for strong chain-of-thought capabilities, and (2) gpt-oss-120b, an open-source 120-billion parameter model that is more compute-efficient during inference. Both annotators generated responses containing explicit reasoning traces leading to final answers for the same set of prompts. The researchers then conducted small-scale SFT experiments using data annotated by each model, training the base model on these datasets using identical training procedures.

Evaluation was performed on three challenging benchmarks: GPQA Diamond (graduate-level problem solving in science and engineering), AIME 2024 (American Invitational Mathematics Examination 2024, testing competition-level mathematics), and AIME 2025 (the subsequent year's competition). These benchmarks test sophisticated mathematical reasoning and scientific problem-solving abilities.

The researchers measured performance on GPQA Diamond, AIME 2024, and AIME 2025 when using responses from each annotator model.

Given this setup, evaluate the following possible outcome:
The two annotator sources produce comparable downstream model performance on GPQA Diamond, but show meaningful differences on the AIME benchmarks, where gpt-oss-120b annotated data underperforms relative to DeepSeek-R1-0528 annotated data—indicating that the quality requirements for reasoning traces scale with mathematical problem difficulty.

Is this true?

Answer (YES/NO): NO